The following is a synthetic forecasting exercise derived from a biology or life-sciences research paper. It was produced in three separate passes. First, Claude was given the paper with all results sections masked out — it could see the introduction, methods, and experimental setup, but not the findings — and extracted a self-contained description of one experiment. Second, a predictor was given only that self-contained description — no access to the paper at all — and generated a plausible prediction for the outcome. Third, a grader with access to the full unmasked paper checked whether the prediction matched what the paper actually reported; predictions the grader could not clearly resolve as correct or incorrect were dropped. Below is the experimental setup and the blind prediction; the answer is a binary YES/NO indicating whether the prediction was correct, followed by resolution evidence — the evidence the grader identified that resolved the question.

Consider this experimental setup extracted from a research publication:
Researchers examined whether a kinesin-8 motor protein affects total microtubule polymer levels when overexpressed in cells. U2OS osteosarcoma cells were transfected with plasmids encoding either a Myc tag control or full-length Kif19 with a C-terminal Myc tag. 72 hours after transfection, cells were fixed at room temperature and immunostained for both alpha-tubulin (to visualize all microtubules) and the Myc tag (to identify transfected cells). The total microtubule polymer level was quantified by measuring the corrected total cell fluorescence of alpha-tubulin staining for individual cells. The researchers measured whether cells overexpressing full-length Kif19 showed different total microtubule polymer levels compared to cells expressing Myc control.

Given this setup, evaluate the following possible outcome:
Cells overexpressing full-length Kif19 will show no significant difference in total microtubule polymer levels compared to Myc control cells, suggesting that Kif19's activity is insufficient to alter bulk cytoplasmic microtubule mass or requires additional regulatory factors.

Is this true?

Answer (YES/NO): NO